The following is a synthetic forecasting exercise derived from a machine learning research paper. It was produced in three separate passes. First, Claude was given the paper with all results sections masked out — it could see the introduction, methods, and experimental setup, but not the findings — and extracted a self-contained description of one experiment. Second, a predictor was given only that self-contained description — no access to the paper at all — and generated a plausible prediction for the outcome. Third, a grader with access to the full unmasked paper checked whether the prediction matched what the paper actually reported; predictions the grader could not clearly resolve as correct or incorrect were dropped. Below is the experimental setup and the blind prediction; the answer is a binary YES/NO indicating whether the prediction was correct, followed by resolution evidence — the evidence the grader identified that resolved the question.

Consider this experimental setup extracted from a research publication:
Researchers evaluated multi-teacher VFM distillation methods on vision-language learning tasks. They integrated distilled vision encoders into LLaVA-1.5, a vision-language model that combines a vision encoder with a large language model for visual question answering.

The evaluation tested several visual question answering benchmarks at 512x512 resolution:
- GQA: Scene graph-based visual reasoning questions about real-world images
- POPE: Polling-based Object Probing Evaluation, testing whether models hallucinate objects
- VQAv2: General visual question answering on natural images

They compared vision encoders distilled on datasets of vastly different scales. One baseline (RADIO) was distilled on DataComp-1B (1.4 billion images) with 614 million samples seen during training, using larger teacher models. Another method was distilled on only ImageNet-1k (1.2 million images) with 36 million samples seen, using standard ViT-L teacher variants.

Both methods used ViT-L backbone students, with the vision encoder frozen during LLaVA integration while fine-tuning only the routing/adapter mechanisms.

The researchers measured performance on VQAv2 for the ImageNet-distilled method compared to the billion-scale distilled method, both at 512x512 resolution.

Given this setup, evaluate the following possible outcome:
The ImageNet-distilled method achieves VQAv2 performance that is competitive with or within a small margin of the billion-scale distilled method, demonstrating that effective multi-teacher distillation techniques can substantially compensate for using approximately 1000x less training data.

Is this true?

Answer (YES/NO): NO